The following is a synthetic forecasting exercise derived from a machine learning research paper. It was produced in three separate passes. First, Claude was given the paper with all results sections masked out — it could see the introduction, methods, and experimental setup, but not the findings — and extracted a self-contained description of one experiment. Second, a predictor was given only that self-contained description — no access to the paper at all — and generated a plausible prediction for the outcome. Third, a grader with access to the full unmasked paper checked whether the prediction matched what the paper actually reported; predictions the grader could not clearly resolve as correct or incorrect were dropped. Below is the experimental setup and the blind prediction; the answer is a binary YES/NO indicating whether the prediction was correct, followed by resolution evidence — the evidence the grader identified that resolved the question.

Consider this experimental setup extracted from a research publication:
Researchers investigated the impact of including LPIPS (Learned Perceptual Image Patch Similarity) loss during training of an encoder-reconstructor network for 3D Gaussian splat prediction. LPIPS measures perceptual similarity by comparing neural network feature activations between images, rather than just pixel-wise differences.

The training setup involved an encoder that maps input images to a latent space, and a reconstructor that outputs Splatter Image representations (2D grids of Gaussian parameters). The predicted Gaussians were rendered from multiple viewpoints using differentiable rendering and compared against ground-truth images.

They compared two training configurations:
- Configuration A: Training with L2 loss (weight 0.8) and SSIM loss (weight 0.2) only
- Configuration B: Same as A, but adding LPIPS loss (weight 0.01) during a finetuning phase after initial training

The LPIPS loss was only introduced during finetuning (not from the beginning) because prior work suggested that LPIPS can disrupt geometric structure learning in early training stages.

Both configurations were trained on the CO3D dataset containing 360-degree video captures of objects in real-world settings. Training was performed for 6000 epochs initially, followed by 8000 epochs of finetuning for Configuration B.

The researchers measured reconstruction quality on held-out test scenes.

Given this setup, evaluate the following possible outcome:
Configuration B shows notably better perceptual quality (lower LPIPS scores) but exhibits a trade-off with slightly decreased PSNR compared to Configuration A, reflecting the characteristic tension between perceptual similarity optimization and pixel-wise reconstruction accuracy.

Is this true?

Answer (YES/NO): NO